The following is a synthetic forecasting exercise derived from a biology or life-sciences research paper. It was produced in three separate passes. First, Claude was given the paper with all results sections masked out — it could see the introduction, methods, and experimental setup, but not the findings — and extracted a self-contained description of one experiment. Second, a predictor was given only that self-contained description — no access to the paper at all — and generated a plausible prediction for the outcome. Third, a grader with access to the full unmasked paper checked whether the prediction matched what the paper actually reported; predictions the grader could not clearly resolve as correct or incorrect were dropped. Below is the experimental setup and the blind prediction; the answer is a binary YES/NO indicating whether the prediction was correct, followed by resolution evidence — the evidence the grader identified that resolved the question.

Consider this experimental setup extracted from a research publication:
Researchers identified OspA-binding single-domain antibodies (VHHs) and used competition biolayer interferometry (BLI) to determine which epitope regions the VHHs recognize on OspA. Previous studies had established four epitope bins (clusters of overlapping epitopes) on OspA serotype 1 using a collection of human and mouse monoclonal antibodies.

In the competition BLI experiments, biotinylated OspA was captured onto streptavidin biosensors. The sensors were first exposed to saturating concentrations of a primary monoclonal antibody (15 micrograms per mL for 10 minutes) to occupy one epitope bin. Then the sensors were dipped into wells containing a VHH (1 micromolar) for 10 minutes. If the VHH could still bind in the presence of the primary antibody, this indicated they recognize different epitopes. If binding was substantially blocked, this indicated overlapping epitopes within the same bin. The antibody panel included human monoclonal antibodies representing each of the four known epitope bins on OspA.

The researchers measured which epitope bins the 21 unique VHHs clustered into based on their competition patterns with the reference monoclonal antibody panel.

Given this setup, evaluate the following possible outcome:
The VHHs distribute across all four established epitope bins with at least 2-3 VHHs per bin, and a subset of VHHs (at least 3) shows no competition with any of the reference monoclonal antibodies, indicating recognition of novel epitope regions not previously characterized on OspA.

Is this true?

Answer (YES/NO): NO